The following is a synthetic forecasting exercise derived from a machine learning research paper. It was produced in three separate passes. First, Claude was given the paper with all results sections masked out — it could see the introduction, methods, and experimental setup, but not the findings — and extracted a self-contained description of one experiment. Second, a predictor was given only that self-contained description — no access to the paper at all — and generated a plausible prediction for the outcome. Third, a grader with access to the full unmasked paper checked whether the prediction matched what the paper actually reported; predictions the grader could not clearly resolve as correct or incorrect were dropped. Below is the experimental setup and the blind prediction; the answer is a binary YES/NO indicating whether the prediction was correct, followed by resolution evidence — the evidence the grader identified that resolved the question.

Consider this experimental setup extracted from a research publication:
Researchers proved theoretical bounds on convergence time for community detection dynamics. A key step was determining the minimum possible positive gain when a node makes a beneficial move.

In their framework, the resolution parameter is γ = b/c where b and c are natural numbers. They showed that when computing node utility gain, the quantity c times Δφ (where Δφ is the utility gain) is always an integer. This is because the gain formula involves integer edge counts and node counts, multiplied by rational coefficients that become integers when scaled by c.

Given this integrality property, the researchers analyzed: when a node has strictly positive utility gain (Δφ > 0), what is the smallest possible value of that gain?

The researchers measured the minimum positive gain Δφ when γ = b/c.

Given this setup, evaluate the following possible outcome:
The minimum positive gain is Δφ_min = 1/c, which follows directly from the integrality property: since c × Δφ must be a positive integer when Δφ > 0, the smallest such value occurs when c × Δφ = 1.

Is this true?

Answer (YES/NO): YES